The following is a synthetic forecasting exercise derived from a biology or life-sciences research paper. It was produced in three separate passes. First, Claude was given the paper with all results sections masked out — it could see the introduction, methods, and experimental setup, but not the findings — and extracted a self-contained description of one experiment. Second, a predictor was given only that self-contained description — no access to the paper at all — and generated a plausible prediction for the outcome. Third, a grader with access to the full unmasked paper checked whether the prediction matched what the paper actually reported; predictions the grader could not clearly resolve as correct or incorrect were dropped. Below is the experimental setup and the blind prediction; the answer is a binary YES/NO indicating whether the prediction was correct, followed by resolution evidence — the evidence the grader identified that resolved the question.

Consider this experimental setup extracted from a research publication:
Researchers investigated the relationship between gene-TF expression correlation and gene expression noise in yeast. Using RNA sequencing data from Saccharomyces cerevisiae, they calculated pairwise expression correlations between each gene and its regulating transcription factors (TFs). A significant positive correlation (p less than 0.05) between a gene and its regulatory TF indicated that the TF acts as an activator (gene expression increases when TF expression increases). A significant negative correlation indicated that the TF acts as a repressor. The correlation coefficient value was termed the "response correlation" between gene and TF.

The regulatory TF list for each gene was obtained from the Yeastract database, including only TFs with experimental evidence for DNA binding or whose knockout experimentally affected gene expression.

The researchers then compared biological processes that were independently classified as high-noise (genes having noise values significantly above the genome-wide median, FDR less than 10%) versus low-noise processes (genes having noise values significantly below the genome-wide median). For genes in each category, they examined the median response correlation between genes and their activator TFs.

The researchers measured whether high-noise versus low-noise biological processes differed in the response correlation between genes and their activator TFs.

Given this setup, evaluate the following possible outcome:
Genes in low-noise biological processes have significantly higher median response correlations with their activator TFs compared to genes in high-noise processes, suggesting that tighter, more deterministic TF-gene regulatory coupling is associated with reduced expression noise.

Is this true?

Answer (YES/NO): NO